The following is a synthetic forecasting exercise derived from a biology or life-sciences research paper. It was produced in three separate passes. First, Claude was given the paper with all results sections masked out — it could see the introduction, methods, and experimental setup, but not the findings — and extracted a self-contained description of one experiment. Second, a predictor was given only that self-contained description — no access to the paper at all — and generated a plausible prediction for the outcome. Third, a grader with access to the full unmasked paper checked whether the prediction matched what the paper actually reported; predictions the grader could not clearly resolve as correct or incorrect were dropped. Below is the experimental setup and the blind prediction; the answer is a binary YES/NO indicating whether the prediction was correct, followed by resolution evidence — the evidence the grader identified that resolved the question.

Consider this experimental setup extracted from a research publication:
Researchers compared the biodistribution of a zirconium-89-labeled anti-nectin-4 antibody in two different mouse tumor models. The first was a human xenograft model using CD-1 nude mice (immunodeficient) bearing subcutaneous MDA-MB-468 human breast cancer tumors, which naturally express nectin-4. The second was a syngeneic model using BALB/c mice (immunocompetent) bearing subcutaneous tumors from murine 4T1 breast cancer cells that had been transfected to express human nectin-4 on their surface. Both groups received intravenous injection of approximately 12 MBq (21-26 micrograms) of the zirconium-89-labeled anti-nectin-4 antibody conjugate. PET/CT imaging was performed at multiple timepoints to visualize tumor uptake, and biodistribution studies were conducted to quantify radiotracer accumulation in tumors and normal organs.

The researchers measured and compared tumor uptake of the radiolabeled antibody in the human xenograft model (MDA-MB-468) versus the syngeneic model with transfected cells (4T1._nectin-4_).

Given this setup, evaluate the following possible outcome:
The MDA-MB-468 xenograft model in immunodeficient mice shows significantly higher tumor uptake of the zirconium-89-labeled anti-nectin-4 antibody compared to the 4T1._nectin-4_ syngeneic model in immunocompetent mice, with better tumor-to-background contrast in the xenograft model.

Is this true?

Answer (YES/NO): NO